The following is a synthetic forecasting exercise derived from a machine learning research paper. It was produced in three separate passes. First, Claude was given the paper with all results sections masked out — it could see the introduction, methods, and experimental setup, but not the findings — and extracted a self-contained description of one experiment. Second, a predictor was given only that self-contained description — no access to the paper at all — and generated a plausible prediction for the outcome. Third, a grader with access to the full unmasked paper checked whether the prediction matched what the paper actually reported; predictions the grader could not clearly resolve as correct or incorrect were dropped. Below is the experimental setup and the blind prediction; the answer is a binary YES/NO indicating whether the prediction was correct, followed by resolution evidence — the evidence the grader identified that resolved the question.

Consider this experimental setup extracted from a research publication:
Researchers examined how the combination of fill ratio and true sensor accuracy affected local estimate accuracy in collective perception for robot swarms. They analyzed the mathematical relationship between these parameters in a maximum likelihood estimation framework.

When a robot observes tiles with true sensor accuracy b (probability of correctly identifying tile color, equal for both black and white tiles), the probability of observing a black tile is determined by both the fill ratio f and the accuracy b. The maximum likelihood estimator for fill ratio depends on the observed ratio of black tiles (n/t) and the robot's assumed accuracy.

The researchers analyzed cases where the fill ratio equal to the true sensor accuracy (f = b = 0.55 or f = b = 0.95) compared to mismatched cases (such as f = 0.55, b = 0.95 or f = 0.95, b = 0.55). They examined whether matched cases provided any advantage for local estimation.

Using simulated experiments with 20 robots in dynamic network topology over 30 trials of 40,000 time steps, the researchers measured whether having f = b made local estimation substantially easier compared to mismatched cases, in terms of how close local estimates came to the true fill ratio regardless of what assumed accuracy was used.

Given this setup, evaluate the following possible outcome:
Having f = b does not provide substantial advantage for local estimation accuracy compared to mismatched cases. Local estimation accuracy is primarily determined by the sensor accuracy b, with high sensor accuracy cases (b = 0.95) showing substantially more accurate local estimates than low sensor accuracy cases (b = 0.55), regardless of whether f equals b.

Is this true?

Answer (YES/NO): NO